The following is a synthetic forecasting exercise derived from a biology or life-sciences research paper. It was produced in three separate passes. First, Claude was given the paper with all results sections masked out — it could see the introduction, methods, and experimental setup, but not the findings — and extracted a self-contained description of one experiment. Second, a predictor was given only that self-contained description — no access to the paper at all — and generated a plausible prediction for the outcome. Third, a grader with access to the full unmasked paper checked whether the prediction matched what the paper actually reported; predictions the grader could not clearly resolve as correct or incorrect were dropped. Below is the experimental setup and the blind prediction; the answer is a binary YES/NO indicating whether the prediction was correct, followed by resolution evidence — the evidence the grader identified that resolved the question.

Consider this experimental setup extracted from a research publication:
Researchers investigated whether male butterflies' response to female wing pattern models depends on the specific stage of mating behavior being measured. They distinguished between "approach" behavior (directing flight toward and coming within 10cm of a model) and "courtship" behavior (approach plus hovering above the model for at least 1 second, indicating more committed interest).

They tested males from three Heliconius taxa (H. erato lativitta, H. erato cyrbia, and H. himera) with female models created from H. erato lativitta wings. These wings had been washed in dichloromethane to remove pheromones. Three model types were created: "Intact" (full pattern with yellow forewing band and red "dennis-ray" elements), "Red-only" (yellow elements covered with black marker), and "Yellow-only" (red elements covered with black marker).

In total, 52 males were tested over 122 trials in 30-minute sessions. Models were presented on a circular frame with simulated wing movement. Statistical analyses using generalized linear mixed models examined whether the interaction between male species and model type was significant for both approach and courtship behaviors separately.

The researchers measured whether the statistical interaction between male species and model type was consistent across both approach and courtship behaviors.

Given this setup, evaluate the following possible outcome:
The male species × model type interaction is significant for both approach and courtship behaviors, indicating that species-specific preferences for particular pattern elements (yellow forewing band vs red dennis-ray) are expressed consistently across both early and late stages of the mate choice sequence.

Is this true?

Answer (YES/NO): YES